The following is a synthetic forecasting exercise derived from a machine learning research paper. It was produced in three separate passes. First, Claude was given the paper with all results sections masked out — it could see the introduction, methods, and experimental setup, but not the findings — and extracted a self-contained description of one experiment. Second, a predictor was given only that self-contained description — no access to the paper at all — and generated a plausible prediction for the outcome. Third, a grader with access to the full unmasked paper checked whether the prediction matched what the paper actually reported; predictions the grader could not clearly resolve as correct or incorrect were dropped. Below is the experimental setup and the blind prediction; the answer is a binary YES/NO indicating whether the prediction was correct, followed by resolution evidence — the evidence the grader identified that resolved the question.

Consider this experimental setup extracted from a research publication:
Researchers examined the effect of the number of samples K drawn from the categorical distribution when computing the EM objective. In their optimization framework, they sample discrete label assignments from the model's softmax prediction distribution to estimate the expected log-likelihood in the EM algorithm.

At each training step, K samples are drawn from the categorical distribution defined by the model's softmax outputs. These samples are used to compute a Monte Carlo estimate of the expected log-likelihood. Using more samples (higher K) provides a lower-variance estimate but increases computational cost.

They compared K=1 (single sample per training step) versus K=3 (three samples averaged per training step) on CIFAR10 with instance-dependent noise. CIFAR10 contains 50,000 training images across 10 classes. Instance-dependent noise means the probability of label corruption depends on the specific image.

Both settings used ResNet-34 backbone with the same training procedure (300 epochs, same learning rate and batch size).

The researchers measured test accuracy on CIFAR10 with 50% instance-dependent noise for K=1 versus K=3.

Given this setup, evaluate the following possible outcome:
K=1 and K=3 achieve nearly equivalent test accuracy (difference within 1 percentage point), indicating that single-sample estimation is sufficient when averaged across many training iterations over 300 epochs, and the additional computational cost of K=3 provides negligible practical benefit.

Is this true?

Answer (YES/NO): YES